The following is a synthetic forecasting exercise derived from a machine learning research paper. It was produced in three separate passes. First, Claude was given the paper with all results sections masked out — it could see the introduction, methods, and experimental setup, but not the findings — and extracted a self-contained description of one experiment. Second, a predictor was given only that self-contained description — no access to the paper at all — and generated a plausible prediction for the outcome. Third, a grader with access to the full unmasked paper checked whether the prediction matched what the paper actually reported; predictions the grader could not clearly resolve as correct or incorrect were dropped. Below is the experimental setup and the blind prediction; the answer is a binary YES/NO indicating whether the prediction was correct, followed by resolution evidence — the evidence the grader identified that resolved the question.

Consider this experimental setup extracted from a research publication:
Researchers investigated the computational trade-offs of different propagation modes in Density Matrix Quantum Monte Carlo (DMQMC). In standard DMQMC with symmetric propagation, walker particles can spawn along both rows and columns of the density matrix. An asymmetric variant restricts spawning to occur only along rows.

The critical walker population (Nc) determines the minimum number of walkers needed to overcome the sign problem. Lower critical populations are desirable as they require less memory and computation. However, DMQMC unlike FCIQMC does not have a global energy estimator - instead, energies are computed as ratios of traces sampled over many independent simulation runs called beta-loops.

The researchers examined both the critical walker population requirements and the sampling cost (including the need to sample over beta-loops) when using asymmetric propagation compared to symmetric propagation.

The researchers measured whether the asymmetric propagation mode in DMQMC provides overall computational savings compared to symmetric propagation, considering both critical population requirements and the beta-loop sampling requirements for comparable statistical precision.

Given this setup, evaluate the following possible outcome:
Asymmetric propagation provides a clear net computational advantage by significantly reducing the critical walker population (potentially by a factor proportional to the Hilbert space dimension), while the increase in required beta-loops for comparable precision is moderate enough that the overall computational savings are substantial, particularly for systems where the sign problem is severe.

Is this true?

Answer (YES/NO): NO